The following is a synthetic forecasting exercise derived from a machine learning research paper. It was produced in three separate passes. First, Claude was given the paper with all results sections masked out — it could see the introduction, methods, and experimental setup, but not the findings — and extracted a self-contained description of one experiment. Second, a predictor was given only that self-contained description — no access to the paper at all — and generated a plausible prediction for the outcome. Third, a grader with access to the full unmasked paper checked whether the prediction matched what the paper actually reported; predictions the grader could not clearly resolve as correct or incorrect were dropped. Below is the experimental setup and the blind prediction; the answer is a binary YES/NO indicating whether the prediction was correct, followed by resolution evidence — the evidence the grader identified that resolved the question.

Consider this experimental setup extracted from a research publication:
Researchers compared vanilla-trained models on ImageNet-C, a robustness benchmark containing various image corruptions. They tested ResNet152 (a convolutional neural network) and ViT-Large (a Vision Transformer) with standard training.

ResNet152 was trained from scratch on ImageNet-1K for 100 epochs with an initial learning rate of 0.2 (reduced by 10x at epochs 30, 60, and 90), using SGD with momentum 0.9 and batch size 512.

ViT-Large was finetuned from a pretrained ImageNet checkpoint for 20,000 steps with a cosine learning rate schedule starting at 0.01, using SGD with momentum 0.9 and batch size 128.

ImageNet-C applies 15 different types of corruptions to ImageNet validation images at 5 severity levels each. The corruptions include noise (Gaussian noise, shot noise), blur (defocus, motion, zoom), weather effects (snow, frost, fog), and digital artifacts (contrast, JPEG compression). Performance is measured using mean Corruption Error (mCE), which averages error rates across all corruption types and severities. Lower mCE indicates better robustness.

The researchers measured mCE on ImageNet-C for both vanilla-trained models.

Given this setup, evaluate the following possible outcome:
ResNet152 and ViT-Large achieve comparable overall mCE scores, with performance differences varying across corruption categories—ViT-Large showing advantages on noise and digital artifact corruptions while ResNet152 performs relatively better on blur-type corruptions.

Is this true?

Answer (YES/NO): NO